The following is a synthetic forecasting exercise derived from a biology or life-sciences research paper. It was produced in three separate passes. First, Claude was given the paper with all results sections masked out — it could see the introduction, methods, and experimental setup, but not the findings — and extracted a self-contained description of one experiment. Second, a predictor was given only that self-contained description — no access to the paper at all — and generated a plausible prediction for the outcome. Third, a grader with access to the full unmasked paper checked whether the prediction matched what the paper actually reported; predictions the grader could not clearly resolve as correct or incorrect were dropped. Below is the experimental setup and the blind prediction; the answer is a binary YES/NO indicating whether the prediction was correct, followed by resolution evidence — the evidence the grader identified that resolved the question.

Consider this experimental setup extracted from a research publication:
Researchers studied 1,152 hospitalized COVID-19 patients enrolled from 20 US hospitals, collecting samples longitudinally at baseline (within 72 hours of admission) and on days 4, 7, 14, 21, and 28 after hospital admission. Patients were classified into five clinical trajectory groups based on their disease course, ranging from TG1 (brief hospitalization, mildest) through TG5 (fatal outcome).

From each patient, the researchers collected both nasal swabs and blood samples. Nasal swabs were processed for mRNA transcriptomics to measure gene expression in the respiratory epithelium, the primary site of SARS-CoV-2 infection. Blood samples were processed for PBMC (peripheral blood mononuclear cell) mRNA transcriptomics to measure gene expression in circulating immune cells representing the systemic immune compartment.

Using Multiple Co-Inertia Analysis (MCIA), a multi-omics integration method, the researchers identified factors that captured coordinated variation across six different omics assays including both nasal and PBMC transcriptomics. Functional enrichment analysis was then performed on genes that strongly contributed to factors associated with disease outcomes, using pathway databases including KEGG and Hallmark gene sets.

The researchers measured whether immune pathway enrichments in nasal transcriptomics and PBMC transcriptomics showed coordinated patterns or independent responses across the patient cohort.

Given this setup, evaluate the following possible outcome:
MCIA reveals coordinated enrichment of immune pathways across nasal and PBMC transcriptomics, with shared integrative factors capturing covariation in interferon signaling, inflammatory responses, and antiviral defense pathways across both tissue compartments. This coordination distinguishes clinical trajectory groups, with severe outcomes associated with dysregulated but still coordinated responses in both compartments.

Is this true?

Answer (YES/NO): YES